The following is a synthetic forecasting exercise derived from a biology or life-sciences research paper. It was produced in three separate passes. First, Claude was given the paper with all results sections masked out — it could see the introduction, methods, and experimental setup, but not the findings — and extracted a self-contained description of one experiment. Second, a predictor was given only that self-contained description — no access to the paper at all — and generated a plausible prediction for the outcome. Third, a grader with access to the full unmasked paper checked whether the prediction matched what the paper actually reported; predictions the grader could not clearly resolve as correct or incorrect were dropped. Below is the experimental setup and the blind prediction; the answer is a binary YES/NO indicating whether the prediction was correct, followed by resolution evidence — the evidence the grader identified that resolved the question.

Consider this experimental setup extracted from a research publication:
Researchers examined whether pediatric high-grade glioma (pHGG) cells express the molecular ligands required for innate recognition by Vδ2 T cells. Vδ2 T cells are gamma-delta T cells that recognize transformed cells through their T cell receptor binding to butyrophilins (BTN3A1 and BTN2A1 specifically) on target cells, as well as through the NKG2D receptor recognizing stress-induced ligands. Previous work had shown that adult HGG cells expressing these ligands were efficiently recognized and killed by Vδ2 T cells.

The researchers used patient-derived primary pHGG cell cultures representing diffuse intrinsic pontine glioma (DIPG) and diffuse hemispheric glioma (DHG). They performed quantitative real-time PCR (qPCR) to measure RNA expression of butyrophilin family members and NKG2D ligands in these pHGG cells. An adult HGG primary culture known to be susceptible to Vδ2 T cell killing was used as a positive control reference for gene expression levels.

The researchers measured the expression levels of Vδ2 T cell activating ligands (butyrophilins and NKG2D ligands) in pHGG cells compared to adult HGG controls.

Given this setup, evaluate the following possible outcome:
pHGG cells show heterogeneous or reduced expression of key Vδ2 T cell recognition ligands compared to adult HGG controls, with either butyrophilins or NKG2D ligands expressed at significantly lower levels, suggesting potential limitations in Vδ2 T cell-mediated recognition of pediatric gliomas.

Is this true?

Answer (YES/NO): YES